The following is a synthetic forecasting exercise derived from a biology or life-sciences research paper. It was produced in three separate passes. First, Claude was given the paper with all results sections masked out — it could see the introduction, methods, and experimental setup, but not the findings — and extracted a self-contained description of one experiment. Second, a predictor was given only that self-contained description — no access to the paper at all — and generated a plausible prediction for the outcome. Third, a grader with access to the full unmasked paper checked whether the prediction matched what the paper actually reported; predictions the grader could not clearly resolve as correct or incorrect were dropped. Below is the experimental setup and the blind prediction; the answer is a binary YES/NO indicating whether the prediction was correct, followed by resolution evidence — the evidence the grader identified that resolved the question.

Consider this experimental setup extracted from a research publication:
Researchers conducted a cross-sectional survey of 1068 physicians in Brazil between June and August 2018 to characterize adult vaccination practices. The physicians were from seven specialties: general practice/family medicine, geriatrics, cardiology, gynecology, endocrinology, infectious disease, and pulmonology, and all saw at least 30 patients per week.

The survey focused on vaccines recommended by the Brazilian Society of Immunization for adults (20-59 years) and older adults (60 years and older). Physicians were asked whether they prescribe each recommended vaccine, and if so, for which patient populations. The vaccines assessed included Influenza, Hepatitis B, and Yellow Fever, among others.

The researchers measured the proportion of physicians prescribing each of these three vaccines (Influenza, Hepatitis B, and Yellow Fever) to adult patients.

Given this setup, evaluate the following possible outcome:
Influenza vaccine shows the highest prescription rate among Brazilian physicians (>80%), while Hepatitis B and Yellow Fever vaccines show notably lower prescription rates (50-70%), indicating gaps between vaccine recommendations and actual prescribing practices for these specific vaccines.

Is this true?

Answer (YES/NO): NO